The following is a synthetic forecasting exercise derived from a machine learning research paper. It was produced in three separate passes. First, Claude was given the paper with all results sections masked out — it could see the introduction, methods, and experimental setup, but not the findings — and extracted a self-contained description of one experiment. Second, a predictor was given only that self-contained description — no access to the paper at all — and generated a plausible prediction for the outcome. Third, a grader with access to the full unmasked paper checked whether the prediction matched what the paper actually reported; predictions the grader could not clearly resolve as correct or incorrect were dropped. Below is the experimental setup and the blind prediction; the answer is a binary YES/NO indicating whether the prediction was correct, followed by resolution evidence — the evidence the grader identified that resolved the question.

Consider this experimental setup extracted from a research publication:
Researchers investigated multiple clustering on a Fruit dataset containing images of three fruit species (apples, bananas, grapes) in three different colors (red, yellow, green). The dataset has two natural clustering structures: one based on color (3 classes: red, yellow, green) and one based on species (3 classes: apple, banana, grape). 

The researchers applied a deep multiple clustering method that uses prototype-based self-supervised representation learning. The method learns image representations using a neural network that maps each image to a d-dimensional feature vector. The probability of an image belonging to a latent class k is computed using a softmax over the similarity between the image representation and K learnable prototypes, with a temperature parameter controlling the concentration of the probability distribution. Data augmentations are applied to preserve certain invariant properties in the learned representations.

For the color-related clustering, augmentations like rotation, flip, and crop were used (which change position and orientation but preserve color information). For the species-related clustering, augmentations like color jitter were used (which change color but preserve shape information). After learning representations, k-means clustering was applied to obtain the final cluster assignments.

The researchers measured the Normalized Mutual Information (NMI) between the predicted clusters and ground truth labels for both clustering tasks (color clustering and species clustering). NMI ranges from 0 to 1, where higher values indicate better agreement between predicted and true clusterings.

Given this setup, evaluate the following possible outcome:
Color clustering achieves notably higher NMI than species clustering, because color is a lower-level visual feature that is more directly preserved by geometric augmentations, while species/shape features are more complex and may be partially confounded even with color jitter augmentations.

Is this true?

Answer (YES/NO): YES